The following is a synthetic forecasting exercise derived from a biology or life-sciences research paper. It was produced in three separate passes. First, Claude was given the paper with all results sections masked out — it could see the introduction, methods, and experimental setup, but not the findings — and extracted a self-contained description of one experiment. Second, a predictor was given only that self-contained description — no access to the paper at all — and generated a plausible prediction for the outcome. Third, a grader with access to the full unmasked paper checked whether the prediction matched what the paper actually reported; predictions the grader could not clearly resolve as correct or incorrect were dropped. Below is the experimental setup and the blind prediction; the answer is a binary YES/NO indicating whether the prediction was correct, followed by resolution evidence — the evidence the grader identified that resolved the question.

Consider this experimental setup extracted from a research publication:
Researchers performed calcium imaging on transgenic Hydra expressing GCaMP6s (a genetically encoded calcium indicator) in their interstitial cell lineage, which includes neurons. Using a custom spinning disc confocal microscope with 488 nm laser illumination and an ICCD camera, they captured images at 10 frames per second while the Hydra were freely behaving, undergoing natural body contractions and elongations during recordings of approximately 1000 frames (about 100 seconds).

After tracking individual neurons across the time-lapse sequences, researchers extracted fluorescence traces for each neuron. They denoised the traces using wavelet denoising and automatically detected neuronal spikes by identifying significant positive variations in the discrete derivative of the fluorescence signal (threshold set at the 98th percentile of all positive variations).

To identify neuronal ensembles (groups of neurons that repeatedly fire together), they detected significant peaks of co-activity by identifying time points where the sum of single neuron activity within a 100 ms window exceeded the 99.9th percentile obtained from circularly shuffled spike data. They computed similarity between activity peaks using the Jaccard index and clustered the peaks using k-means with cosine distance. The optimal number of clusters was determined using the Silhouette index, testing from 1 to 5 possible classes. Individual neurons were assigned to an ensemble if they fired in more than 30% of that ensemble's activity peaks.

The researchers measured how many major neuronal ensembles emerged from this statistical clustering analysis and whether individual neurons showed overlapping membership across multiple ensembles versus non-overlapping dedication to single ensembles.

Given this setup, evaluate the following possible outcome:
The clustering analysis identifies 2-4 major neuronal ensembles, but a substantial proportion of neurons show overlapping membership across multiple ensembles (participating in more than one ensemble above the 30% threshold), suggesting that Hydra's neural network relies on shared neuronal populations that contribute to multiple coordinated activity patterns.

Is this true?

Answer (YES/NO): NO